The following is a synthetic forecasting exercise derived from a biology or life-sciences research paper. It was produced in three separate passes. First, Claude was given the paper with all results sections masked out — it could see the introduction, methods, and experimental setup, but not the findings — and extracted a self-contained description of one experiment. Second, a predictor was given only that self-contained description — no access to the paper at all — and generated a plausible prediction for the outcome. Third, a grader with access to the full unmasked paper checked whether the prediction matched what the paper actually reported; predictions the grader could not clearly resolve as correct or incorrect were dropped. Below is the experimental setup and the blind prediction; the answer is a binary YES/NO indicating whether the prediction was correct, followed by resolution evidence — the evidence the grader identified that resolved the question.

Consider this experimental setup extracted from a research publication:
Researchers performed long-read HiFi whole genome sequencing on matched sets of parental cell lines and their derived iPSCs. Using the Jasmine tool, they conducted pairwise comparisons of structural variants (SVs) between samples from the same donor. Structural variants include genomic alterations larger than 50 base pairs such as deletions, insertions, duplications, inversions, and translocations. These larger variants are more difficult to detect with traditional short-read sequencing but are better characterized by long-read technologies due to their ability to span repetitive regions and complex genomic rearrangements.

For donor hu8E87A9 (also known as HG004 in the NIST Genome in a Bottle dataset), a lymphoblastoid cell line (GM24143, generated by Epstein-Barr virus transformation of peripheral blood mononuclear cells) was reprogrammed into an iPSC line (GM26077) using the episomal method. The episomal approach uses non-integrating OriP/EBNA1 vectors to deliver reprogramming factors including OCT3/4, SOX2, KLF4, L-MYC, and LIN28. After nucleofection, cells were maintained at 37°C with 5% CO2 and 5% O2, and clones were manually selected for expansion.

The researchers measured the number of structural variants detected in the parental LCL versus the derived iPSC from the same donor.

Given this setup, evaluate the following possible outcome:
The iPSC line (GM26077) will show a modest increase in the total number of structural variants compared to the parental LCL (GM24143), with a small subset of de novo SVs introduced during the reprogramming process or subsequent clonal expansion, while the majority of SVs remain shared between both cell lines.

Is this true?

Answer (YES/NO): NO